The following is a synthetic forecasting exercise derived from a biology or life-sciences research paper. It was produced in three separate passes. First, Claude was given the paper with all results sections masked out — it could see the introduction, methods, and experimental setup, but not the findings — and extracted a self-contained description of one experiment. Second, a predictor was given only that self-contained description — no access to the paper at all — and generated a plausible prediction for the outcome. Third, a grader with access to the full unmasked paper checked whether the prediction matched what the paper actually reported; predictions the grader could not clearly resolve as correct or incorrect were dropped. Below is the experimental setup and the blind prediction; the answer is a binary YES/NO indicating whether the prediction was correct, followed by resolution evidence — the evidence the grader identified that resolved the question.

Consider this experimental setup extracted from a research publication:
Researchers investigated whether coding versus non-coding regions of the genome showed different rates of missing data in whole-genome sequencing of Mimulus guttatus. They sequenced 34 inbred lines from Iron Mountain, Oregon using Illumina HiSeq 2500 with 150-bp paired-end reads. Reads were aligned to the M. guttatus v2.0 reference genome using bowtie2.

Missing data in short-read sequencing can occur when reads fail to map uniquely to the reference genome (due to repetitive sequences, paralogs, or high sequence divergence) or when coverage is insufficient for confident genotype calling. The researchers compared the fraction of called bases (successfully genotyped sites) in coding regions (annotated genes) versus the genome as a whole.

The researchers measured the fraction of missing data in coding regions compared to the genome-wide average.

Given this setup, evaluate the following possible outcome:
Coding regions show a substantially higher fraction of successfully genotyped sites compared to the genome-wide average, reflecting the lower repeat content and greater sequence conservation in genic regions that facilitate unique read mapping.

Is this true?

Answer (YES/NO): YES